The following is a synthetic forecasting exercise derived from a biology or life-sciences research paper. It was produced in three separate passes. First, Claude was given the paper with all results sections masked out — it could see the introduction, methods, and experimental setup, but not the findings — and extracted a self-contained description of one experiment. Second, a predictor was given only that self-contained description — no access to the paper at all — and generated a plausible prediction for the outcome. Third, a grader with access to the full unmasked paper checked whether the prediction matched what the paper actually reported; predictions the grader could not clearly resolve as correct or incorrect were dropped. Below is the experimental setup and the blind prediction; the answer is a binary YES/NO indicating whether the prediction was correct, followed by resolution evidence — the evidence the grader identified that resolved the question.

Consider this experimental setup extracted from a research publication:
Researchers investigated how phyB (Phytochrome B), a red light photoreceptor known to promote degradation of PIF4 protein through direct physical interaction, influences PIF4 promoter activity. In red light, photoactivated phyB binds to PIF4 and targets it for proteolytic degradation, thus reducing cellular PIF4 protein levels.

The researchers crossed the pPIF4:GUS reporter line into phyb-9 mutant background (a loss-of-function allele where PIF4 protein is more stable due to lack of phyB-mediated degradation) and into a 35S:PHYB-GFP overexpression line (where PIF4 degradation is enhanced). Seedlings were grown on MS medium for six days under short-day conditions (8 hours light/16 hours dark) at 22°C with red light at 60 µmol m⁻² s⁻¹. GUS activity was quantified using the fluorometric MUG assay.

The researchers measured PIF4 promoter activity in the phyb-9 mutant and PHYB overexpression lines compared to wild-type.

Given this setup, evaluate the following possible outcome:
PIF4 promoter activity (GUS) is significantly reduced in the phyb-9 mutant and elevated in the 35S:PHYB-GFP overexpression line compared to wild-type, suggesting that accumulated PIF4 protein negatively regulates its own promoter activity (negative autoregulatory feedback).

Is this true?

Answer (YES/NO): YES